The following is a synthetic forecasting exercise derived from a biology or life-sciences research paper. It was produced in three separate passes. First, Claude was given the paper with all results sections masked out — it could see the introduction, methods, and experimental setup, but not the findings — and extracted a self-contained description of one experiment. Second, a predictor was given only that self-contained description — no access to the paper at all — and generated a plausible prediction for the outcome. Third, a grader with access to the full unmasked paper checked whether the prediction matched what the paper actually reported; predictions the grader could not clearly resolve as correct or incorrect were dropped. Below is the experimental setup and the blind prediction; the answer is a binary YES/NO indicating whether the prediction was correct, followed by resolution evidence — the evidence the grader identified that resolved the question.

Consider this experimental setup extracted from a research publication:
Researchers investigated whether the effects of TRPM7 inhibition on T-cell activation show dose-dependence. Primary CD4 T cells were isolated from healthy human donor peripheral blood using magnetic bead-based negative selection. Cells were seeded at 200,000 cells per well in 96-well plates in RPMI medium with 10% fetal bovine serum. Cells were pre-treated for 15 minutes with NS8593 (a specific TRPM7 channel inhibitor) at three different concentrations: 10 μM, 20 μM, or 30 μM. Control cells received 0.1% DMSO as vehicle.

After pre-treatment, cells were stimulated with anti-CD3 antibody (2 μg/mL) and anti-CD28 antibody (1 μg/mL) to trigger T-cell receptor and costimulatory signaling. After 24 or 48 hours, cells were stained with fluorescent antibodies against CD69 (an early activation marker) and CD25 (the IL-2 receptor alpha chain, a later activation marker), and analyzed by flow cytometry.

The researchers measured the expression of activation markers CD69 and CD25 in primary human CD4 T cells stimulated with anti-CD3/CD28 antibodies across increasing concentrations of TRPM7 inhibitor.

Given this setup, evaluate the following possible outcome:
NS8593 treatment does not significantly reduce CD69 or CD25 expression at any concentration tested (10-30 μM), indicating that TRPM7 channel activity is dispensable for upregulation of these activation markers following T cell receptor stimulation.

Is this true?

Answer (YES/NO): NO